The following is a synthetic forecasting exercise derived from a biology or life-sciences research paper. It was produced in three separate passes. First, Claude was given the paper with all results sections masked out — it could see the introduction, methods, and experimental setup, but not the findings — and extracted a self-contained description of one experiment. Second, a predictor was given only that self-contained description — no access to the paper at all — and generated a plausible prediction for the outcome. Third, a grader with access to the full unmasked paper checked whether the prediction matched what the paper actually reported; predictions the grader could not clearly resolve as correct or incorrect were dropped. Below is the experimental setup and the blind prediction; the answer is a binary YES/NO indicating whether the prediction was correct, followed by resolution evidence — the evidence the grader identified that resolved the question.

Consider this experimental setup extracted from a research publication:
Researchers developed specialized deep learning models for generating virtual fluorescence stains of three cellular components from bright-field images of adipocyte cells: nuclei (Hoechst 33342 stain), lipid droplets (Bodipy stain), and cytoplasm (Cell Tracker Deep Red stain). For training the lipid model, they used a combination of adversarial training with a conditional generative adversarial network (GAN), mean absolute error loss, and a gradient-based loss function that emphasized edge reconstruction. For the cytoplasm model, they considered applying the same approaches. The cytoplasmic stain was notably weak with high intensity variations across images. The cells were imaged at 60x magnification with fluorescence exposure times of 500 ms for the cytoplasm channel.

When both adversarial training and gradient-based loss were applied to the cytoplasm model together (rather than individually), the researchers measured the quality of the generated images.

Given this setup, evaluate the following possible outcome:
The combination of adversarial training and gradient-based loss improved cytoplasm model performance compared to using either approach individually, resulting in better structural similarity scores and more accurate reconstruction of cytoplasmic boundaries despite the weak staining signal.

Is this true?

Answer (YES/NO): NO